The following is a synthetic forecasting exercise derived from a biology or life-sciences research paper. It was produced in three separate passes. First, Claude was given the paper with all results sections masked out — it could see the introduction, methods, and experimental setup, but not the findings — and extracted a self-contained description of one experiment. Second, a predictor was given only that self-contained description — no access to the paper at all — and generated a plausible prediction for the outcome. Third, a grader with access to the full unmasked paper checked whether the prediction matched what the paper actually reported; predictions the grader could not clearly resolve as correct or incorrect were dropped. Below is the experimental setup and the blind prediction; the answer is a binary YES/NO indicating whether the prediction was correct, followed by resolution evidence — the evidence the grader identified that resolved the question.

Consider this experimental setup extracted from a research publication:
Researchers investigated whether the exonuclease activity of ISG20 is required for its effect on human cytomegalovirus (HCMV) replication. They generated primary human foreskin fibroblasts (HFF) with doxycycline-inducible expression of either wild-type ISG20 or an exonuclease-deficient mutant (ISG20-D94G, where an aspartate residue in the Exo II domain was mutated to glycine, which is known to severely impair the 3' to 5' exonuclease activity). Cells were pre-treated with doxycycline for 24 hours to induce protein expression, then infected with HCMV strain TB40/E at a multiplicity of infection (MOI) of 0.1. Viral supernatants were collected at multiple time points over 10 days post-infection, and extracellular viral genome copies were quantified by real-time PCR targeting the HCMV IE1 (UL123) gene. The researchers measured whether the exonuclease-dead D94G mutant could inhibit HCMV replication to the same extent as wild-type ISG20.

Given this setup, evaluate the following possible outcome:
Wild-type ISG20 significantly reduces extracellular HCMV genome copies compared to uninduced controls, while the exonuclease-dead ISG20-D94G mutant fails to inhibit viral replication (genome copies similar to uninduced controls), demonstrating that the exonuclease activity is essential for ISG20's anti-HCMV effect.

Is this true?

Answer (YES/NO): NO